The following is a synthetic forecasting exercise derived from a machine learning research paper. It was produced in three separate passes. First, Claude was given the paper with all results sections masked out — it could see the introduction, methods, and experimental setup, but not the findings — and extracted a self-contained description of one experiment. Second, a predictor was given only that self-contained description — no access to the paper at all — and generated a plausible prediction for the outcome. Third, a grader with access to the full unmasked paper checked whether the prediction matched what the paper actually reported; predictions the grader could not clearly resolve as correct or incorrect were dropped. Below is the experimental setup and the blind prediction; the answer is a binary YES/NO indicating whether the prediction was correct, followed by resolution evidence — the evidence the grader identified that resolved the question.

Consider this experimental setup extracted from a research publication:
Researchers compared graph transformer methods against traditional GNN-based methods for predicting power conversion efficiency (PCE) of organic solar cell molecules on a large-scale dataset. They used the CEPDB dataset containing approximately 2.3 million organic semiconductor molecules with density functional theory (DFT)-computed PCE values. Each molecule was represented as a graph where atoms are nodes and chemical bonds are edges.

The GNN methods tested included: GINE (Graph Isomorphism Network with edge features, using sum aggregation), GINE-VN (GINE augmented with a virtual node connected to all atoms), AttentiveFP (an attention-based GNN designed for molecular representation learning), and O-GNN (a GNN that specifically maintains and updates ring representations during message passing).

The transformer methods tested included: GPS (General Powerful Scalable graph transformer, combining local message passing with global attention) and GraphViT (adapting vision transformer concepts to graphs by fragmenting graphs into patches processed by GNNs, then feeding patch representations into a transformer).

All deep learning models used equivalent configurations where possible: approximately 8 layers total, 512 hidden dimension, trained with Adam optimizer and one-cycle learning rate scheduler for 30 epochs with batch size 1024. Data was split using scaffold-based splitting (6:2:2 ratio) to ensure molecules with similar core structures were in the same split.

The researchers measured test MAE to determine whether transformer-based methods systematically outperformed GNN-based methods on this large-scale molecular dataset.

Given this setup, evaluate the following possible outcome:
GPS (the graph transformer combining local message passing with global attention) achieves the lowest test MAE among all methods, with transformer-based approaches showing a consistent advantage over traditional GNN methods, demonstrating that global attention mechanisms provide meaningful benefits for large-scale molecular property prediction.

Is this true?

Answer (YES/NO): NO